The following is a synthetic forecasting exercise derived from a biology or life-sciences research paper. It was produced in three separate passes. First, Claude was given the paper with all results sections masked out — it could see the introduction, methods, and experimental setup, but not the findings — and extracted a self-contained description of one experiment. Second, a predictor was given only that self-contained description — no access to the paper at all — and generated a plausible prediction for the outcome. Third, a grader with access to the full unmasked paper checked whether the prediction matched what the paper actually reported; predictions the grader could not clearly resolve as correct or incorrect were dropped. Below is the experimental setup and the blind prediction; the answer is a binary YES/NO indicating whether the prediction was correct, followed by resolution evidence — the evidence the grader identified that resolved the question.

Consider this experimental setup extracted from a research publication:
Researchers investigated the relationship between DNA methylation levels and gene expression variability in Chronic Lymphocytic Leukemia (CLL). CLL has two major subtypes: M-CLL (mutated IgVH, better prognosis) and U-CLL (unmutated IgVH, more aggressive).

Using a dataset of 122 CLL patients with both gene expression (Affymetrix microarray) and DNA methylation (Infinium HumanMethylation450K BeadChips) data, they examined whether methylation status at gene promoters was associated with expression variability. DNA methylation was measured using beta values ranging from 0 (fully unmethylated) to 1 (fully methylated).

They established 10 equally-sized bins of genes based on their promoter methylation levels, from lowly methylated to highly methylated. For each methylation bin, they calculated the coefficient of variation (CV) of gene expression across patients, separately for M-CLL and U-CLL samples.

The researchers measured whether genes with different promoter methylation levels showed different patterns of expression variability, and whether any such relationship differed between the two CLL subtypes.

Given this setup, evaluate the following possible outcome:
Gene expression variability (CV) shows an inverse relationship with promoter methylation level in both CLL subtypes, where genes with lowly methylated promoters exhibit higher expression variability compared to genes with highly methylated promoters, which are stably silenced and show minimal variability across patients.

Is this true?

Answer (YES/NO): NO